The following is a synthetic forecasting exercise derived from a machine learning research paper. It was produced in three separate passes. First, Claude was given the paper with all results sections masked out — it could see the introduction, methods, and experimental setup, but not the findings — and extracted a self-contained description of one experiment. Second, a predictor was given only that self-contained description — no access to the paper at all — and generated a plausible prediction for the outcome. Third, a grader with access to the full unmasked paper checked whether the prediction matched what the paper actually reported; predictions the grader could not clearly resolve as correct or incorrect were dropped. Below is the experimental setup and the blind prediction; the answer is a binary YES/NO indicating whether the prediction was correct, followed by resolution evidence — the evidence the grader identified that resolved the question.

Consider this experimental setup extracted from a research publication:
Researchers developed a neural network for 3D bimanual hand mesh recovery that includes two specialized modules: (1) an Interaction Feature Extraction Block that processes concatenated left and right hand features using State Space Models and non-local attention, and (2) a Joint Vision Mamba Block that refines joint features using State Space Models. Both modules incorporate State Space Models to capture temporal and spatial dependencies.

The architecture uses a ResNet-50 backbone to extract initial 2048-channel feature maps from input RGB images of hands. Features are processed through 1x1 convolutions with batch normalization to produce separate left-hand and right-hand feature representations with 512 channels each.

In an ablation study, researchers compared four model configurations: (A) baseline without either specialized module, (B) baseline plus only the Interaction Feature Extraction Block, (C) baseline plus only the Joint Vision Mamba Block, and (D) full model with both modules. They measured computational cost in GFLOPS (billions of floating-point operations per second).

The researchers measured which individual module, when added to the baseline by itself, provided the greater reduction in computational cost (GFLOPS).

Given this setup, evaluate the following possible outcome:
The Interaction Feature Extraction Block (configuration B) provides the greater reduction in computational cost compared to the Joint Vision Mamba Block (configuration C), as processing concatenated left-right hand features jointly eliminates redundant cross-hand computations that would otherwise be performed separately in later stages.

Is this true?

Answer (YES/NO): YES